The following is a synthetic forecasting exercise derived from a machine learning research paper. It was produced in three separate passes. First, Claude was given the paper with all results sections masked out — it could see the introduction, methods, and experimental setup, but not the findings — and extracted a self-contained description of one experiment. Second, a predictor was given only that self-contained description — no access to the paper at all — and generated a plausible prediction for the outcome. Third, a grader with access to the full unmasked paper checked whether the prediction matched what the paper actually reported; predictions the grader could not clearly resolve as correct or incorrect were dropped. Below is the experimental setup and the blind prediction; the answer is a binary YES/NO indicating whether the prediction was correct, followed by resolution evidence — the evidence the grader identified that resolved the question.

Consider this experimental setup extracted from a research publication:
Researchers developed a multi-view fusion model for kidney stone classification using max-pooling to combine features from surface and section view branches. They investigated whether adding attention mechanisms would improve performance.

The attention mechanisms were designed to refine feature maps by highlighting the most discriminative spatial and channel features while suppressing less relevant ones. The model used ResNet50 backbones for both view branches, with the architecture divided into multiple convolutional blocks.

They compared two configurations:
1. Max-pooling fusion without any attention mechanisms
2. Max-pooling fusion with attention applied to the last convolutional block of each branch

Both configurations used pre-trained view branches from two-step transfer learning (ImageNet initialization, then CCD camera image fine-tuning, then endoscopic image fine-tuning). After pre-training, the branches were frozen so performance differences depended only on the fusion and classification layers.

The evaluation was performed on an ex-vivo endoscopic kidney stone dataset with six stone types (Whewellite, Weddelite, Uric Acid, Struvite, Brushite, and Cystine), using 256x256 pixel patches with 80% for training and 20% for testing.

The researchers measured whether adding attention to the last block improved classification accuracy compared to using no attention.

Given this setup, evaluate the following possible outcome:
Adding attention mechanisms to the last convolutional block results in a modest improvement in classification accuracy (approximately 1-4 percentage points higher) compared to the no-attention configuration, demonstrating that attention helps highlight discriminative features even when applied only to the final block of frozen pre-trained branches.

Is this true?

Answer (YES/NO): NO